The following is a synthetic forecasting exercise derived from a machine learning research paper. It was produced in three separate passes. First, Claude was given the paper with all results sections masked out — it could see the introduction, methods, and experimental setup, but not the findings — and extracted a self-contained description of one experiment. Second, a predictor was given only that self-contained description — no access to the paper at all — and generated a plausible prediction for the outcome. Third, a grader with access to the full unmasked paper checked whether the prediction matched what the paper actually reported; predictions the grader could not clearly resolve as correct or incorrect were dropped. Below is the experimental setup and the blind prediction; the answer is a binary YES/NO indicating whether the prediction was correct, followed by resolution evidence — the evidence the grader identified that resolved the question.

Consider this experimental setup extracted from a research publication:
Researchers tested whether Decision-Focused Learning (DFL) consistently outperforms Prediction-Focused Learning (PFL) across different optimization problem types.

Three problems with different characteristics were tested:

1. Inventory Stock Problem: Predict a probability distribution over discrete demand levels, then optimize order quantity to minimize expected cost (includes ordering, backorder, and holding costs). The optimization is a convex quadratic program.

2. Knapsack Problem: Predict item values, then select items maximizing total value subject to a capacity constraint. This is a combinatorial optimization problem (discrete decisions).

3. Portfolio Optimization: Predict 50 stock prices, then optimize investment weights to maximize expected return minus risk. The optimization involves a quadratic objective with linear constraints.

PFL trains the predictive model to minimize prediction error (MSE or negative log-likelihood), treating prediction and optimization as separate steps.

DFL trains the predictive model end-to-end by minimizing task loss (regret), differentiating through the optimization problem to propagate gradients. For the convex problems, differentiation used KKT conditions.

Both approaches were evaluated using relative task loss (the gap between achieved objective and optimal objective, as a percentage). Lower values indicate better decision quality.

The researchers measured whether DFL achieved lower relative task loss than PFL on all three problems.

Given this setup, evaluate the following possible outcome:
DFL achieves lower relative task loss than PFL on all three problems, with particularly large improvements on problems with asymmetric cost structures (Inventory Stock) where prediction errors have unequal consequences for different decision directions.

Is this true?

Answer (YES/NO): NO